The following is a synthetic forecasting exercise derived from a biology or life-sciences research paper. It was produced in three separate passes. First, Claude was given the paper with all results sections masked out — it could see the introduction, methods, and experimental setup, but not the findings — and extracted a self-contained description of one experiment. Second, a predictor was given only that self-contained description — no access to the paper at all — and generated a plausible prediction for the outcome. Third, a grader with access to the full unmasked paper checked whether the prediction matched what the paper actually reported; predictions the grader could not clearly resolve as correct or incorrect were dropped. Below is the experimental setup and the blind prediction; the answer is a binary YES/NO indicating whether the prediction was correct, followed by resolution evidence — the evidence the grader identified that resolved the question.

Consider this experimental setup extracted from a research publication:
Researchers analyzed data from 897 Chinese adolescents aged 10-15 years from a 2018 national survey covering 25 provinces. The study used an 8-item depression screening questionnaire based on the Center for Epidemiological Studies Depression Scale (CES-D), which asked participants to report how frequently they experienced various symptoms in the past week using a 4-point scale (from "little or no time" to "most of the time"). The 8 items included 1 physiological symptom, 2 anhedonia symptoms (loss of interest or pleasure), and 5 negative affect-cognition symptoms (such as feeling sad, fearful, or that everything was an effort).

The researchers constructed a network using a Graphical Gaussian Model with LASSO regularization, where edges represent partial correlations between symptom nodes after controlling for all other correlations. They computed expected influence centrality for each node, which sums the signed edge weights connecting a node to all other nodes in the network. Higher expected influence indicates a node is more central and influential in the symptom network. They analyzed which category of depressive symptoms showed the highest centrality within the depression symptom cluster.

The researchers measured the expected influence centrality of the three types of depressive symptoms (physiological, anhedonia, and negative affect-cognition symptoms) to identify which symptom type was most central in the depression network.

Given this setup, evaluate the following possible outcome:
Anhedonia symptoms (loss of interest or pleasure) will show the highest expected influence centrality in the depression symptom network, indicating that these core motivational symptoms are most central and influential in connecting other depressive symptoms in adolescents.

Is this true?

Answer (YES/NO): NO